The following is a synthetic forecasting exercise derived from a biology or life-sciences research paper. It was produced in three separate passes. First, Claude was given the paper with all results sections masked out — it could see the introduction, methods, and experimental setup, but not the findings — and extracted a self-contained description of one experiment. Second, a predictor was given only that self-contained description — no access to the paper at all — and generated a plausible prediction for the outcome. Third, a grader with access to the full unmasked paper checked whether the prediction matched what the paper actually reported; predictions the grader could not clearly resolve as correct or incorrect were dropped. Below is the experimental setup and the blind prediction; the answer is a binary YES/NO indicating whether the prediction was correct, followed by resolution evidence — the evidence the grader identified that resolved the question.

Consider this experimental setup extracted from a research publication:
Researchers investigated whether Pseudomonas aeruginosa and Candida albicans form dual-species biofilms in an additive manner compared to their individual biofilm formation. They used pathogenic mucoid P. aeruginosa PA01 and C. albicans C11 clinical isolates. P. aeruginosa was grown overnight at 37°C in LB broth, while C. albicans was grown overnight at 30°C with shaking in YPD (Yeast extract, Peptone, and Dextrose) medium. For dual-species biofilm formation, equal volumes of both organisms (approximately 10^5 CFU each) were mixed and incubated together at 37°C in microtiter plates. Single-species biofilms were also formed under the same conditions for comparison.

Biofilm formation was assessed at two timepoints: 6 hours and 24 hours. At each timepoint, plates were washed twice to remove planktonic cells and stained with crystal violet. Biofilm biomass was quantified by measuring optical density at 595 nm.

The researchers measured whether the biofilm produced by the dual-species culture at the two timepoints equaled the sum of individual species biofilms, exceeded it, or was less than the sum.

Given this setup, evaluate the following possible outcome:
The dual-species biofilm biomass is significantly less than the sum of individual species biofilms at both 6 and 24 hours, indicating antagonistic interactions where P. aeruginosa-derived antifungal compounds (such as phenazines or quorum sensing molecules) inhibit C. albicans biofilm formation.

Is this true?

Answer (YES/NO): NO